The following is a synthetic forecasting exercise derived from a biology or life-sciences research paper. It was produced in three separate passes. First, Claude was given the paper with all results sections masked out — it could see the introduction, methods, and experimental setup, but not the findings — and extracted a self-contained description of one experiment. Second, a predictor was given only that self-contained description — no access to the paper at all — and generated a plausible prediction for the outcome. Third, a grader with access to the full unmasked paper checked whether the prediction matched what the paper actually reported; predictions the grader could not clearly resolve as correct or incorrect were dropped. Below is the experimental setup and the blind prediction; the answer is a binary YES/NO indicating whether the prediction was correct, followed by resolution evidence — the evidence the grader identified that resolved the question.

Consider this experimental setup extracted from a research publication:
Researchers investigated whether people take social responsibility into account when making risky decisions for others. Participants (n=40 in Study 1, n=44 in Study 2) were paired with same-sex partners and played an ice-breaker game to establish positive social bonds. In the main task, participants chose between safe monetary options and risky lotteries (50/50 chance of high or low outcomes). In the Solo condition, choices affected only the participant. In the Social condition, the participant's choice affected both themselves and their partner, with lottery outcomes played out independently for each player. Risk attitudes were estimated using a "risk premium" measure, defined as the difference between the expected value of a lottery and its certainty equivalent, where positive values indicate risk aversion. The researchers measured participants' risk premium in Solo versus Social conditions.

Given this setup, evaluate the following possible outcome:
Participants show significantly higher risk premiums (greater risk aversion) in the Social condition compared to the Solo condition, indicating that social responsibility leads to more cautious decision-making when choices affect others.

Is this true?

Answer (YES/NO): NO